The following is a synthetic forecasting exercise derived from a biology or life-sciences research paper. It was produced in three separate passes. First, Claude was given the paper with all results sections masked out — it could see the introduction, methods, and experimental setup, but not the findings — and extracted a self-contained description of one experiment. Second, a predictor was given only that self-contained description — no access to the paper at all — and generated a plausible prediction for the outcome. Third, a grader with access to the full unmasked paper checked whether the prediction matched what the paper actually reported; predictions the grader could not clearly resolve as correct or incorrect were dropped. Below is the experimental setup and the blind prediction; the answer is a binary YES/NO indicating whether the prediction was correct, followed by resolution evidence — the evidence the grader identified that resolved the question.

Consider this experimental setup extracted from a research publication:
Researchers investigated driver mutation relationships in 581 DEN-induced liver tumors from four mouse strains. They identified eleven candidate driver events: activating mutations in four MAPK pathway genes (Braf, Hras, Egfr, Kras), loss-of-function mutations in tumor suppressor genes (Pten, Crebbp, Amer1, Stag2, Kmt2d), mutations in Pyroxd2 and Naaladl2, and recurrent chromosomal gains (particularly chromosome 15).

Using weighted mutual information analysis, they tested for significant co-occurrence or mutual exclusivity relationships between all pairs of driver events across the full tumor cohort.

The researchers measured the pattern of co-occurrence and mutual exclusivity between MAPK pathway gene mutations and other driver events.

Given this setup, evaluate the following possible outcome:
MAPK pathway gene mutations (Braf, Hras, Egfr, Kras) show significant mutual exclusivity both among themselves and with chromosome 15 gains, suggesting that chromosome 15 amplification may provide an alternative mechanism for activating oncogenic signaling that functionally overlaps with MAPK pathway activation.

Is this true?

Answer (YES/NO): NO